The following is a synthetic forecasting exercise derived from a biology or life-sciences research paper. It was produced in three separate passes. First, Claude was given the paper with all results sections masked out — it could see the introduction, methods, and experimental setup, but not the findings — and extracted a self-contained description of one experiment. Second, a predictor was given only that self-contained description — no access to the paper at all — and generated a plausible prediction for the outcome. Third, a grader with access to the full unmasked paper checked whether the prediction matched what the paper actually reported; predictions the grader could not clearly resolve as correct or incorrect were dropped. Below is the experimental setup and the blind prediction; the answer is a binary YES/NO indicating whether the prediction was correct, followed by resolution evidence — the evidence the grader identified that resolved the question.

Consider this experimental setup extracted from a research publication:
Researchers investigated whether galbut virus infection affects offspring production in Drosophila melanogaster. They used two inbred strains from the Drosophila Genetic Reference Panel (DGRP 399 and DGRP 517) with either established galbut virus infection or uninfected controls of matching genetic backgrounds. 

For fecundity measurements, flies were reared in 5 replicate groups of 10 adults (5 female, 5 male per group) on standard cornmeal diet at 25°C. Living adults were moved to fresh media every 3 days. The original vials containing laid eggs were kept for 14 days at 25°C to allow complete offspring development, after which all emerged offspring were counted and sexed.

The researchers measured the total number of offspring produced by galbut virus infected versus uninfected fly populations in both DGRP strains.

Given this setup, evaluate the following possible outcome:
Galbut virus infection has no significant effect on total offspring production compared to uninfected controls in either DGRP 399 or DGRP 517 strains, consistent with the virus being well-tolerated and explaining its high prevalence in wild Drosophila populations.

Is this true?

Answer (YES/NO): NO